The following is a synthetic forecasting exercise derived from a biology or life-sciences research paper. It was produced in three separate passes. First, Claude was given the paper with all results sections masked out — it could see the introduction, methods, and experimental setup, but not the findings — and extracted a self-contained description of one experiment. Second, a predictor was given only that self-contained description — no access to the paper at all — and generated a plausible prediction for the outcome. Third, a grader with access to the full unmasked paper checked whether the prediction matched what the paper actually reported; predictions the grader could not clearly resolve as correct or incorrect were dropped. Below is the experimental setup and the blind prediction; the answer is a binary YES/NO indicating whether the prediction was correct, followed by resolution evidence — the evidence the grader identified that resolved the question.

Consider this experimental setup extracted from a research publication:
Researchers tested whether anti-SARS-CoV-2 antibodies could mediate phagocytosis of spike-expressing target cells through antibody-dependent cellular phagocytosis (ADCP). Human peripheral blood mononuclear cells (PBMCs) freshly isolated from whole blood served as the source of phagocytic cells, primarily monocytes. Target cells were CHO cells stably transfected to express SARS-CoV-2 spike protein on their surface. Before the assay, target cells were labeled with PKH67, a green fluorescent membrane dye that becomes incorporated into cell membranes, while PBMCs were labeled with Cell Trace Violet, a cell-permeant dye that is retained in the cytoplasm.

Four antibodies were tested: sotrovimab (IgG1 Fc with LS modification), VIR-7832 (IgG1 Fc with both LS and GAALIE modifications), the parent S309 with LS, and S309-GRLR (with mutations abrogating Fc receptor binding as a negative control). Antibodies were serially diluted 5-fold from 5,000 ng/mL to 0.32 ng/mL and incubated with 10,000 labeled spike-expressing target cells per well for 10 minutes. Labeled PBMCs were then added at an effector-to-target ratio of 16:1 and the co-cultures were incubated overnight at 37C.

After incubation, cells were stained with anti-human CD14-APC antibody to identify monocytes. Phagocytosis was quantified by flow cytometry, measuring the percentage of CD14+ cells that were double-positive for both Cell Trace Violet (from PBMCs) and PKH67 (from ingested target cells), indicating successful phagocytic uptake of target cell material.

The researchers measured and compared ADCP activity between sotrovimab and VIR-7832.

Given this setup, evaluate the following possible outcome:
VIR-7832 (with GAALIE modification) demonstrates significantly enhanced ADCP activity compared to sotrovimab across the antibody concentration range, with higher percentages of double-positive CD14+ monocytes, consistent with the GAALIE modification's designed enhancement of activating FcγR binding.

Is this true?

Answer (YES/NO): NO